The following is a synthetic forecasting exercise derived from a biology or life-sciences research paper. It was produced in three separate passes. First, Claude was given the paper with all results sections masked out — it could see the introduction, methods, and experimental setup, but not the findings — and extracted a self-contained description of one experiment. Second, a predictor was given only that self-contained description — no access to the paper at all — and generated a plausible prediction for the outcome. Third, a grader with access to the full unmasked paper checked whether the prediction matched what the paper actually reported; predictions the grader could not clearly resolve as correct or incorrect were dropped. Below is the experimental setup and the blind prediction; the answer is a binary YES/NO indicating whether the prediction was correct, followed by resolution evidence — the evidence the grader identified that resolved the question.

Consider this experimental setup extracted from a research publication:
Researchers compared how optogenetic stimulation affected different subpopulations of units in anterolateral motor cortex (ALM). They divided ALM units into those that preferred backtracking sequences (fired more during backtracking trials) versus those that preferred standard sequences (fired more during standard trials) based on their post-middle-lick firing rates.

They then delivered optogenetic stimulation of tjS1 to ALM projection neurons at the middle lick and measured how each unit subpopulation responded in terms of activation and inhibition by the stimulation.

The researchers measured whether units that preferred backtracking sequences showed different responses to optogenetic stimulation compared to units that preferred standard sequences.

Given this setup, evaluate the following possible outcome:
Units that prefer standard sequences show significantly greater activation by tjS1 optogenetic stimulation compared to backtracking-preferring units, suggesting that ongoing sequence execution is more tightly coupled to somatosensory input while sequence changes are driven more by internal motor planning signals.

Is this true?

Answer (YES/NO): NO